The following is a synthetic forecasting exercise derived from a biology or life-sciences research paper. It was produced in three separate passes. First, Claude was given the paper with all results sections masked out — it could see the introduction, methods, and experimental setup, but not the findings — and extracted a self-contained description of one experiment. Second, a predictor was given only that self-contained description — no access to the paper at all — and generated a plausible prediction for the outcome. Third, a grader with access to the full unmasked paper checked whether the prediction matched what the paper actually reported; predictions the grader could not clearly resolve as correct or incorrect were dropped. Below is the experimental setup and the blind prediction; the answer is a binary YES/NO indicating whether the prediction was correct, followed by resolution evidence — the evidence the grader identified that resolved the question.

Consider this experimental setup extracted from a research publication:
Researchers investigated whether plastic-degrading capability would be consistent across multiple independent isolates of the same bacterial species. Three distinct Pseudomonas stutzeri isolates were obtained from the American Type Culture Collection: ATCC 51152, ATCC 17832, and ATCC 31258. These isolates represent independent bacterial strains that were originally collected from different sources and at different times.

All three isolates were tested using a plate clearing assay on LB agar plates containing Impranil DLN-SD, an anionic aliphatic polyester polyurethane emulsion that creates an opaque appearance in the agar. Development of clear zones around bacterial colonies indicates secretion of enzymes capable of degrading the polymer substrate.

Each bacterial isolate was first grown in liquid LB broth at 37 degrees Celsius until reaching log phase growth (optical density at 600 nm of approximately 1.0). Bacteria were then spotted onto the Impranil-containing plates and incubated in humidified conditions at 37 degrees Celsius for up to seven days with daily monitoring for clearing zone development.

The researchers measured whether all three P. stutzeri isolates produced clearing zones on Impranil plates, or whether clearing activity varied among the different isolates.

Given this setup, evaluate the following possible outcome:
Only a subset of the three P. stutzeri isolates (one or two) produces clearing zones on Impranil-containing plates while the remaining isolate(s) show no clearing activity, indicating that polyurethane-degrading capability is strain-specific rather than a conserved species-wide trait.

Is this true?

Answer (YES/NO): NO